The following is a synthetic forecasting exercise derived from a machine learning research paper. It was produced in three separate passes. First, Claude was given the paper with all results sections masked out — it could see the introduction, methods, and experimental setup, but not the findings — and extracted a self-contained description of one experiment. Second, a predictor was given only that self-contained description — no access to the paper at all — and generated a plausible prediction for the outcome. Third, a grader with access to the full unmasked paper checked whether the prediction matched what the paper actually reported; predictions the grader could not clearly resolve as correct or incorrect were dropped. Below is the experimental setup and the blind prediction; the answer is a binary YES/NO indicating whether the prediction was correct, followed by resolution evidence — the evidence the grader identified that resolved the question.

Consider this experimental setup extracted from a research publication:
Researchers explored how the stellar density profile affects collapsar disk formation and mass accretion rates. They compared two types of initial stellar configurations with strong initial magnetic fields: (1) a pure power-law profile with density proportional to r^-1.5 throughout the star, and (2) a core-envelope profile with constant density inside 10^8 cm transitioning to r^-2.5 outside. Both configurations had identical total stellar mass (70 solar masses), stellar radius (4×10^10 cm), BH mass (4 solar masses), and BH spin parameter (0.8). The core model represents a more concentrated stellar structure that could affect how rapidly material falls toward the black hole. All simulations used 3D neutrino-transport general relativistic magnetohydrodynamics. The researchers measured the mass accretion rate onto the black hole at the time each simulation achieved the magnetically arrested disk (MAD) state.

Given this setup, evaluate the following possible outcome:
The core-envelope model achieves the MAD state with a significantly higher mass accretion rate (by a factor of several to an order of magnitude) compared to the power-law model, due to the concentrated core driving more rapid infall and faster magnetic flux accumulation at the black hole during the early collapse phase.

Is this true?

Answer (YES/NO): YES